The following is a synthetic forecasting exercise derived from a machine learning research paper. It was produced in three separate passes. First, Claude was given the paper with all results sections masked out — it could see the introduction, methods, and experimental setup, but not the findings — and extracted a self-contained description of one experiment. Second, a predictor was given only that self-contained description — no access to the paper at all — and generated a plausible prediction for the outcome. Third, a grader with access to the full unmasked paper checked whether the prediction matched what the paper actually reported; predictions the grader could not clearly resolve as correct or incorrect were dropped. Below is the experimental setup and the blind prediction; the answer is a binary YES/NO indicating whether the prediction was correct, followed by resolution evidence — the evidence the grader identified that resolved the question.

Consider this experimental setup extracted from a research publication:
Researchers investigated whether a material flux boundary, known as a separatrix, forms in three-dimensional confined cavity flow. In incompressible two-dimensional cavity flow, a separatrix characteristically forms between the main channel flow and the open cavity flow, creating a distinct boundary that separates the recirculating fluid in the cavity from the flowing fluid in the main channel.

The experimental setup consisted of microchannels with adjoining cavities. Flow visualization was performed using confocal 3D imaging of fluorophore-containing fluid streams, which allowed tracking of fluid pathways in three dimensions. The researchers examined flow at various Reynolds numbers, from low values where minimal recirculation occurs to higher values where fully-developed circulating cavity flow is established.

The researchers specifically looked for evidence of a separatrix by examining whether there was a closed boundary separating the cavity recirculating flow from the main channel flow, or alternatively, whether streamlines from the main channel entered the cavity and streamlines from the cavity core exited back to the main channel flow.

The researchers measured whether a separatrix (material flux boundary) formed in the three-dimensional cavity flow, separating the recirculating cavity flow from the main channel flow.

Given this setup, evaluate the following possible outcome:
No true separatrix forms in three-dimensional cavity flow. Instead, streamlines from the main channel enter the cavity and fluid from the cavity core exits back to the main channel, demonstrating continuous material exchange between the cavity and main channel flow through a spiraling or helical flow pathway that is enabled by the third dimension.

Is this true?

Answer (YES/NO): YES